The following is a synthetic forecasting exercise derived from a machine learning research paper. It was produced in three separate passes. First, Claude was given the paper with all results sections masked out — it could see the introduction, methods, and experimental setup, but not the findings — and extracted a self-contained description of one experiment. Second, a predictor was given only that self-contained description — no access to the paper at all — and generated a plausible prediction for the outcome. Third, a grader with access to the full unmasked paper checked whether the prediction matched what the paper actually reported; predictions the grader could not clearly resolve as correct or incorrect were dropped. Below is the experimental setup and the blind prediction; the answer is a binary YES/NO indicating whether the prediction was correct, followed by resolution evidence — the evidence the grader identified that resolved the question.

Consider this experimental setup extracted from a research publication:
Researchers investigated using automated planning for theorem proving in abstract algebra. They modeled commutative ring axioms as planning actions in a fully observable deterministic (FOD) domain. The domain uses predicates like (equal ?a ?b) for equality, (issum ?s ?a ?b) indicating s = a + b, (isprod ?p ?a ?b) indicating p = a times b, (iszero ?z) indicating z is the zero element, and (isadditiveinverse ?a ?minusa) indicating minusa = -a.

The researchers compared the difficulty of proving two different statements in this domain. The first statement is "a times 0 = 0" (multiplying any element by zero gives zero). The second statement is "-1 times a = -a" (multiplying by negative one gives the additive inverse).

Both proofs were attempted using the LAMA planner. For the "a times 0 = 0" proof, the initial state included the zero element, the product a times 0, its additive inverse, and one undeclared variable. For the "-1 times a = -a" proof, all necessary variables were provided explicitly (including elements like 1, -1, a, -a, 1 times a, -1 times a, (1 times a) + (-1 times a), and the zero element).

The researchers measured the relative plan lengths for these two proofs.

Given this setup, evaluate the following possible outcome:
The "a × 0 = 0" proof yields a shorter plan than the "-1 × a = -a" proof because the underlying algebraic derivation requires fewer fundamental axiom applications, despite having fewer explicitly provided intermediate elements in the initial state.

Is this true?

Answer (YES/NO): YES